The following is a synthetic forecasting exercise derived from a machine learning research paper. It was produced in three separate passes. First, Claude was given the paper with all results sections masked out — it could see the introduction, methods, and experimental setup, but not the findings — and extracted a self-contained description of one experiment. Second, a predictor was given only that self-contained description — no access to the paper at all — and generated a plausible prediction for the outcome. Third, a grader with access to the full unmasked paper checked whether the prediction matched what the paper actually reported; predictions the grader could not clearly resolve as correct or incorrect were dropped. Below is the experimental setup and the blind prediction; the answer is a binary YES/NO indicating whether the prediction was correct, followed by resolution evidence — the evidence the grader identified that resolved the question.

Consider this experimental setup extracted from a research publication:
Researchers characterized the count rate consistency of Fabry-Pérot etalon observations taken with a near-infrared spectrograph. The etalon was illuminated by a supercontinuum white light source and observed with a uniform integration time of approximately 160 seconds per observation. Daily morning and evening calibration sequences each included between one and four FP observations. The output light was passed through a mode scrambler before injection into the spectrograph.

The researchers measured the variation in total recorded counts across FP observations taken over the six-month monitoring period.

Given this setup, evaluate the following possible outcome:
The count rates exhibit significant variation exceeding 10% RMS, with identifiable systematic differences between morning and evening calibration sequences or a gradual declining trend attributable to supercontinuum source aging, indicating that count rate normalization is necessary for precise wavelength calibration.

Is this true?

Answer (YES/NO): NO